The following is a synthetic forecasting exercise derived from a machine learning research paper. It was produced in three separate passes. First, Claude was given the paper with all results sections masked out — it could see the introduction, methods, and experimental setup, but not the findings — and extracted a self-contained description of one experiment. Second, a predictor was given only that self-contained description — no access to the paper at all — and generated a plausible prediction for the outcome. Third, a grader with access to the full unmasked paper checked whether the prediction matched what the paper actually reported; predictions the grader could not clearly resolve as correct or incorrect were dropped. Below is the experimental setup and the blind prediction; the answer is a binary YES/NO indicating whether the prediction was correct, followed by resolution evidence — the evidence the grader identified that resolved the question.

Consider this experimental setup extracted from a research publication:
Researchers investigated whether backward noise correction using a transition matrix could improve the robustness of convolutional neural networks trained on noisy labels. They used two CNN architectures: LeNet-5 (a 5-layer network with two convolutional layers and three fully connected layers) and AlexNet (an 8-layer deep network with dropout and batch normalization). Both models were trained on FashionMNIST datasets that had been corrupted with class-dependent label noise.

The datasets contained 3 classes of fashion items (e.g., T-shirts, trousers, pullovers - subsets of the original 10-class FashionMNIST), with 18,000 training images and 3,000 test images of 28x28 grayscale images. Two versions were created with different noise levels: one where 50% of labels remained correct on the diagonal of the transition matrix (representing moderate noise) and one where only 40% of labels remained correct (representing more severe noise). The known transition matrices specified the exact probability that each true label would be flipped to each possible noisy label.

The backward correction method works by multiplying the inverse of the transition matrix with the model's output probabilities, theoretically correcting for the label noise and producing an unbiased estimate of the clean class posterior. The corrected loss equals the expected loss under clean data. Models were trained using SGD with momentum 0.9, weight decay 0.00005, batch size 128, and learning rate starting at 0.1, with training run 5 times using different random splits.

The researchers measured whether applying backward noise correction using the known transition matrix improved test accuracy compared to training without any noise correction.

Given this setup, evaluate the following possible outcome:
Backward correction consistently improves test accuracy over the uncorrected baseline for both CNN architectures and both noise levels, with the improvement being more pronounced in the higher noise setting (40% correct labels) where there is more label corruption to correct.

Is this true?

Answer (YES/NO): NO